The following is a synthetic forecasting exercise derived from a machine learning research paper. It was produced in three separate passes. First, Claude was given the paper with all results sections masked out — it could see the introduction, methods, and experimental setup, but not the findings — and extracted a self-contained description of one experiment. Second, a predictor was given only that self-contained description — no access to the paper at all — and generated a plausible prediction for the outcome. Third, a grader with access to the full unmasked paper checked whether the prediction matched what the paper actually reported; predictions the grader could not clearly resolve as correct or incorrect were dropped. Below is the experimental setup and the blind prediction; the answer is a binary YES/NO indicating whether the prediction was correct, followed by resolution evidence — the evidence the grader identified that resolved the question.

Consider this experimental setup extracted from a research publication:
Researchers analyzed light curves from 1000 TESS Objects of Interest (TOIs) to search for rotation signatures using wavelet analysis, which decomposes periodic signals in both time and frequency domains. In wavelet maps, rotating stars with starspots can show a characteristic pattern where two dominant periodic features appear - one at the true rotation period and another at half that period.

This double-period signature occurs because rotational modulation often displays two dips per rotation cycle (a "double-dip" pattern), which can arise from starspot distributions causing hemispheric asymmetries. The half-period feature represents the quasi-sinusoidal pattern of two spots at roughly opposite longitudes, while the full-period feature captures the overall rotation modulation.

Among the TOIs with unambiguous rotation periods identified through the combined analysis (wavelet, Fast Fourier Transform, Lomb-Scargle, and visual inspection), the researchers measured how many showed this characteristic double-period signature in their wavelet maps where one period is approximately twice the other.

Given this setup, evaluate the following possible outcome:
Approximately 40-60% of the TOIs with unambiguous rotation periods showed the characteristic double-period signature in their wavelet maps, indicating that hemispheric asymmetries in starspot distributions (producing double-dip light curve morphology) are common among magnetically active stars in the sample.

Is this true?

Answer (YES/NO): NO